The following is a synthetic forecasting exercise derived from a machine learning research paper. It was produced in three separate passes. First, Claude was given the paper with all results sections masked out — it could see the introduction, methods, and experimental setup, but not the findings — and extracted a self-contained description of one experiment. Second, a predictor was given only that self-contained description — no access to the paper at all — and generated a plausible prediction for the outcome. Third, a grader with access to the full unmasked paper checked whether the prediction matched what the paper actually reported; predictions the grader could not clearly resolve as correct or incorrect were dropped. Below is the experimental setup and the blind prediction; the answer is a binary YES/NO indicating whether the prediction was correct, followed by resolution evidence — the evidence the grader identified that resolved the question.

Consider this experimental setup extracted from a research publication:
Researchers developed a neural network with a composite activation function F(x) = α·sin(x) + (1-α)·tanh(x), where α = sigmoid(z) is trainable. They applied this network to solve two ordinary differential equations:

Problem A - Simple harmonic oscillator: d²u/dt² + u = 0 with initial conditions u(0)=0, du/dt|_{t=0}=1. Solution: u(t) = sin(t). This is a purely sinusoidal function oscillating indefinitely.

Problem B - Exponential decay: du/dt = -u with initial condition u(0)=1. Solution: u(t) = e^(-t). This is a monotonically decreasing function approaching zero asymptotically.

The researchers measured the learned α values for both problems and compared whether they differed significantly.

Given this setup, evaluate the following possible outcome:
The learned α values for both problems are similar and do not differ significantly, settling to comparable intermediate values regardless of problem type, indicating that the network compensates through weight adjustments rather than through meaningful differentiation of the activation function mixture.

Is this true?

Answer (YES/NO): NO